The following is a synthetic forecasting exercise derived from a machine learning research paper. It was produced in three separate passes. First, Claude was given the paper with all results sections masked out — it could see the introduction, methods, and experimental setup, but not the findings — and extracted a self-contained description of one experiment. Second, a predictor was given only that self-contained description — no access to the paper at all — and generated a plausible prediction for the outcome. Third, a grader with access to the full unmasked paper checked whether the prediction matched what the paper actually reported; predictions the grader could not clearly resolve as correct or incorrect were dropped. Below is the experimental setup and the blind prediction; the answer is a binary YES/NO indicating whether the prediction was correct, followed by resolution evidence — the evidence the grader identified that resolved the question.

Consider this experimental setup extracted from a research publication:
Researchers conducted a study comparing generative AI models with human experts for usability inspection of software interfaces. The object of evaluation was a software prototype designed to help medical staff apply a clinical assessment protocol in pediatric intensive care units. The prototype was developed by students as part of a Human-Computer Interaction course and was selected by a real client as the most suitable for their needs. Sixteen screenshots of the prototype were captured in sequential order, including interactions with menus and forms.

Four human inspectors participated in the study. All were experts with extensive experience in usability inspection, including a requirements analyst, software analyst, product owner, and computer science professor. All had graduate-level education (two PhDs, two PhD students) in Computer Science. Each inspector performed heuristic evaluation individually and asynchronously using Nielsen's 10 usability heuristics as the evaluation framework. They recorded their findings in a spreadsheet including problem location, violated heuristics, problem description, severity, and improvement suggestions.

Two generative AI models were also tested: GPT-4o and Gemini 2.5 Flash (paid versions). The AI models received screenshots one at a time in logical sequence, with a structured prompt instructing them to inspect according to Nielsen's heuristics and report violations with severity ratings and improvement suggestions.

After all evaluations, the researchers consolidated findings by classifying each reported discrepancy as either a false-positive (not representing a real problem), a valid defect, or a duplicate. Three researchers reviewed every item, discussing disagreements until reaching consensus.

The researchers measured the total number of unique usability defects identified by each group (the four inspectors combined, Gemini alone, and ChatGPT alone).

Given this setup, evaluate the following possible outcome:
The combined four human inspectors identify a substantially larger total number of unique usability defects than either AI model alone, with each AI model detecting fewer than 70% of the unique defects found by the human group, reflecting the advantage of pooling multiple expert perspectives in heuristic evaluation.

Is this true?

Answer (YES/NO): NO